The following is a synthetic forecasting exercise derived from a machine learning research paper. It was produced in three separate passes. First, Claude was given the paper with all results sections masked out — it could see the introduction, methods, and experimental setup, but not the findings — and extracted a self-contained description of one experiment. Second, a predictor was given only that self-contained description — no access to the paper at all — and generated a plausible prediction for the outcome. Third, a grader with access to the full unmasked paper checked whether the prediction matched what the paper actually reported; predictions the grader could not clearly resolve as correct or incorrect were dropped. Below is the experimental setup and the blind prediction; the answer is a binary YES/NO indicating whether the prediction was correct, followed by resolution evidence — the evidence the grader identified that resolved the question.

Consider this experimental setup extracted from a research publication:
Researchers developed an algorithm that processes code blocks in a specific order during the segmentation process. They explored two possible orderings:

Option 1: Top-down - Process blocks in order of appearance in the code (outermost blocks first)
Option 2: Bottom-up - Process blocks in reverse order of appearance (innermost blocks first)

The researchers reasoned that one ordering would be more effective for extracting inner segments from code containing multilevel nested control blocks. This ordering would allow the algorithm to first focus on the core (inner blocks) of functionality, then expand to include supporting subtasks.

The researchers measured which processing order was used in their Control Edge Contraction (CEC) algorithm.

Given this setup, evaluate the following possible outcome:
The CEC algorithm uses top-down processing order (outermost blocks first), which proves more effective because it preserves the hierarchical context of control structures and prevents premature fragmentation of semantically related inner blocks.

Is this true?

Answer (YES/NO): NO